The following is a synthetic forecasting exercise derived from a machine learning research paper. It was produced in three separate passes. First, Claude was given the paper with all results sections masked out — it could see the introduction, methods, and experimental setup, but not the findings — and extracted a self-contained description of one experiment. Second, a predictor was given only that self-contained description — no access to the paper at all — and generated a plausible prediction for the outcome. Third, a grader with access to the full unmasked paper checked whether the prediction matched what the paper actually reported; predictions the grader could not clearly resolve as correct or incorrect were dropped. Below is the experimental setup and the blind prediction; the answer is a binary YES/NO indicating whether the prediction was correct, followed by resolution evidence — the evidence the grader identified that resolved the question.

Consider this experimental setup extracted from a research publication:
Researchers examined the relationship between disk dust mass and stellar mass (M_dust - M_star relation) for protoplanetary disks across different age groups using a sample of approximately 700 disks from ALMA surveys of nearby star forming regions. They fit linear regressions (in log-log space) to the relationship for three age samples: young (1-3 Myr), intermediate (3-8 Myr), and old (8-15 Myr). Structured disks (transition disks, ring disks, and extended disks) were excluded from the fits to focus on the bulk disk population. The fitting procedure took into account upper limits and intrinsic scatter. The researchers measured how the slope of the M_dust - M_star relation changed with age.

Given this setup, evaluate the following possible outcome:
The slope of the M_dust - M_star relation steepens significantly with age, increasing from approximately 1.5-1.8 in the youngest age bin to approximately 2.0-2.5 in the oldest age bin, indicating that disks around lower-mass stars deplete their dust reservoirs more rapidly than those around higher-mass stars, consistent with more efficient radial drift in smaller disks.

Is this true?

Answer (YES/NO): NO